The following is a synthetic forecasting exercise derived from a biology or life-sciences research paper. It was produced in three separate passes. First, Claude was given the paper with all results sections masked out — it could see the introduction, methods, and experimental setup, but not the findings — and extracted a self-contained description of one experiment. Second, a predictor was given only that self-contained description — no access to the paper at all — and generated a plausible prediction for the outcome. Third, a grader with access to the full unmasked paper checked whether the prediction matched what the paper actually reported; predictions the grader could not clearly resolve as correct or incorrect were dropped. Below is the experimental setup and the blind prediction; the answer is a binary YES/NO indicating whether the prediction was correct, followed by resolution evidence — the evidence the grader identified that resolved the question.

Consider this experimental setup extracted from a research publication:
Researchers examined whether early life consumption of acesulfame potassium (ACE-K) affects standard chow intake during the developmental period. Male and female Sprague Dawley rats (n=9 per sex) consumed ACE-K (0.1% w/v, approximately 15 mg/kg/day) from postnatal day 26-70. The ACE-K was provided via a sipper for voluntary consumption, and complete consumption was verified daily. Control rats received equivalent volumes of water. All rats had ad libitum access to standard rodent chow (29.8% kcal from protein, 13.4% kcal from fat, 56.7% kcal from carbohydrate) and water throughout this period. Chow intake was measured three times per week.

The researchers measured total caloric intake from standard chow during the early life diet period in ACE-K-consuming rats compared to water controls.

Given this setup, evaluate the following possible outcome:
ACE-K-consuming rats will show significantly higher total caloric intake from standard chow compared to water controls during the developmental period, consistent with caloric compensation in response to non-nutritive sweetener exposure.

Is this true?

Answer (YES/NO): NO